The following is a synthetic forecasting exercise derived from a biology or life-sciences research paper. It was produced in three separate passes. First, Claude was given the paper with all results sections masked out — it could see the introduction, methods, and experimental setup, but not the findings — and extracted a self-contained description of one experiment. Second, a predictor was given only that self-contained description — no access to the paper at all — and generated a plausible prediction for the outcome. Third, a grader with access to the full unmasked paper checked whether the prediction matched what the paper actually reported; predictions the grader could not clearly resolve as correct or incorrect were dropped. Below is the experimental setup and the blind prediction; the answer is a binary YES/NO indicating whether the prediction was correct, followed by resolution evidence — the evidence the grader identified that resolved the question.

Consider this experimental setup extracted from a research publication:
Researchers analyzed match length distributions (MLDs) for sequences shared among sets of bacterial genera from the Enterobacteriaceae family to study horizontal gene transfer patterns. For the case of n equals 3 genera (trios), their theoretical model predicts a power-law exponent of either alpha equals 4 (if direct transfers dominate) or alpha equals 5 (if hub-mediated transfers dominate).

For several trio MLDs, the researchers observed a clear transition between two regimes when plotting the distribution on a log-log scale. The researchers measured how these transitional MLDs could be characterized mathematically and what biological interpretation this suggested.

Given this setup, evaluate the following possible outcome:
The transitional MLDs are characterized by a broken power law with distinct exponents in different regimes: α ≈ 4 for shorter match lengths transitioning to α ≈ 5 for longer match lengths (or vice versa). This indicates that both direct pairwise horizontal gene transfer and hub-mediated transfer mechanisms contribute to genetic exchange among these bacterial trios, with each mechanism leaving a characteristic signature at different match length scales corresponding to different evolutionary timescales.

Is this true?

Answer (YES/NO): YES